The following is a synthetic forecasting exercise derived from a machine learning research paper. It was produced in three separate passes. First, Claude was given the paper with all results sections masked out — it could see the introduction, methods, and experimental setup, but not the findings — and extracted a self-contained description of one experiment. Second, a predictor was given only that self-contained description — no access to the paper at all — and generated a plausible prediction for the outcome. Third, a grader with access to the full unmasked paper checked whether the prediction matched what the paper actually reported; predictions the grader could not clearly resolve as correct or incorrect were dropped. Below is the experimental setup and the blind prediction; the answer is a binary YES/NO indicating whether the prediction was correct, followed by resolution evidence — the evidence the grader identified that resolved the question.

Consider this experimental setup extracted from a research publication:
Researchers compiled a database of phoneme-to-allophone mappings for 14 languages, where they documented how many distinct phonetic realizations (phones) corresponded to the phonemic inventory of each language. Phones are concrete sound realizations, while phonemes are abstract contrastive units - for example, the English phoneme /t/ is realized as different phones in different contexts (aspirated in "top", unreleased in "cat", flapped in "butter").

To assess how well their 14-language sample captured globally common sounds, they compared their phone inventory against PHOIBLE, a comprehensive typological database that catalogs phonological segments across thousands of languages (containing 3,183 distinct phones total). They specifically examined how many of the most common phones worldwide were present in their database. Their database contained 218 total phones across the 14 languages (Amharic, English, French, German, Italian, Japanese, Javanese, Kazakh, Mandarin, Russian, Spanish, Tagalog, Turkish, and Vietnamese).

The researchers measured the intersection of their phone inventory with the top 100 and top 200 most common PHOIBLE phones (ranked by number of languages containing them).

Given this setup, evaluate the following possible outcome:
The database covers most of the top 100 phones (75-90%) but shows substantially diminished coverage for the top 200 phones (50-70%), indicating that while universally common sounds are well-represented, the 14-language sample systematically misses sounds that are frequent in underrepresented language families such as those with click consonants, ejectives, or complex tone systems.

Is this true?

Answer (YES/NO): NO